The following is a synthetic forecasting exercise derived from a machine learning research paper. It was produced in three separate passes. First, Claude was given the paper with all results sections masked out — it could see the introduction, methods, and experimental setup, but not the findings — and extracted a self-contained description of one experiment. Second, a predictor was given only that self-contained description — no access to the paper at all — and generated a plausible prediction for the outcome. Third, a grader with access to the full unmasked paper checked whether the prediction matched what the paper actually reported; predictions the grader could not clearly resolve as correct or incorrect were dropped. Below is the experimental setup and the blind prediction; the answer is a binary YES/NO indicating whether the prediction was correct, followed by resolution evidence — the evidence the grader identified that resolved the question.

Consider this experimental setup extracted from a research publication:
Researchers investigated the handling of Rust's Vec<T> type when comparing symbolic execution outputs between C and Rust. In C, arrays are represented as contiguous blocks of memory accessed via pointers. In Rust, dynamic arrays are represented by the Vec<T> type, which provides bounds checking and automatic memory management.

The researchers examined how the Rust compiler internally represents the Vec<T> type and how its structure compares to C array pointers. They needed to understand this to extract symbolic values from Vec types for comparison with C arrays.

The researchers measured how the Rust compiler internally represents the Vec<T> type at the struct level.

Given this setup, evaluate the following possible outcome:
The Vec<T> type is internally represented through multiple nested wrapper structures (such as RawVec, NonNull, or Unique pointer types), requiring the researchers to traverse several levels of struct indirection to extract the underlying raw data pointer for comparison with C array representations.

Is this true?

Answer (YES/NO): NO